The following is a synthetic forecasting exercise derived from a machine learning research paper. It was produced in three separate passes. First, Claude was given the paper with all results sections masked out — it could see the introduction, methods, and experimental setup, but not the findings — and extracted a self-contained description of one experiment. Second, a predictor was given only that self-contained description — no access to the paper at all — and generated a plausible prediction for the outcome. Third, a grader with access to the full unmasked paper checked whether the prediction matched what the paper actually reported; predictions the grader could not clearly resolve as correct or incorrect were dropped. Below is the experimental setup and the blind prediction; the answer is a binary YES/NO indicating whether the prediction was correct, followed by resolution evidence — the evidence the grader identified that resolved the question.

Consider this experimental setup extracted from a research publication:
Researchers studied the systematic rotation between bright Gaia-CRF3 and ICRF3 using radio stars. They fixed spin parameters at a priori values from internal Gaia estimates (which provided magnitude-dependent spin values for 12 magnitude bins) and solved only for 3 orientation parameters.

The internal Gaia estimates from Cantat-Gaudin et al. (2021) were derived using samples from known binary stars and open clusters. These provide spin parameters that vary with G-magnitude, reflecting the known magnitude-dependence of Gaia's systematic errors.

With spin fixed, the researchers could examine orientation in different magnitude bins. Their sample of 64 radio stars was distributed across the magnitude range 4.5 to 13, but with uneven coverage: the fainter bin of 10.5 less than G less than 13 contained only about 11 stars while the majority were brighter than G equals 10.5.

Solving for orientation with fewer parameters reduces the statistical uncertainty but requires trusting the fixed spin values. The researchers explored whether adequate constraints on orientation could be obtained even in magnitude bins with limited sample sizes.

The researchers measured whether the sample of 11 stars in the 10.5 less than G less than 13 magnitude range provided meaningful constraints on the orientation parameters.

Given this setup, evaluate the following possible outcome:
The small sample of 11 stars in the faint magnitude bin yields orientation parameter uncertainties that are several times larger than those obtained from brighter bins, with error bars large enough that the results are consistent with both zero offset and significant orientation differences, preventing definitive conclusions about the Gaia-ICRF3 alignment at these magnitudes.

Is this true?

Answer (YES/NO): NO